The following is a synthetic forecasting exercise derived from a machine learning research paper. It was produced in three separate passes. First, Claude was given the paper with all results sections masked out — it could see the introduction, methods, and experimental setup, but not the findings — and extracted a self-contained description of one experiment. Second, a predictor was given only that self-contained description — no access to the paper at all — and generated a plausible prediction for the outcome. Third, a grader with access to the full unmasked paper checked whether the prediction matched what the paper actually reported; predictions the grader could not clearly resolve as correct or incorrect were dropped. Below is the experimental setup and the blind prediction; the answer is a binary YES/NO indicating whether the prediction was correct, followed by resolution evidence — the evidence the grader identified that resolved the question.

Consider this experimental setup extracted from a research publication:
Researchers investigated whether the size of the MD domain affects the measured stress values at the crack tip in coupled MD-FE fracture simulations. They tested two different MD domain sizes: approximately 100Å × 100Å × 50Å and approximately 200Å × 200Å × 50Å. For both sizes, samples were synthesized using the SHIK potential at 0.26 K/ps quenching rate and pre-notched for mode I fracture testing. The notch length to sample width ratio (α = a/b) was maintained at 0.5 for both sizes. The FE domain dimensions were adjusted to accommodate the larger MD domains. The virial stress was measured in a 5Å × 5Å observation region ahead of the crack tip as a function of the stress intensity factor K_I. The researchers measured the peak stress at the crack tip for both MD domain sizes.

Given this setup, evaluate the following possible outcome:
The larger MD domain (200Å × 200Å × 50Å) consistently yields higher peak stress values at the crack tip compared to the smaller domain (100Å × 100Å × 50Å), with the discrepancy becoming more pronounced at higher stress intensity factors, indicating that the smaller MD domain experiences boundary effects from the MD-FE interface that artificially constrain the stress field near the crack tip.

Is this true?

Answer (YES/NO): NO